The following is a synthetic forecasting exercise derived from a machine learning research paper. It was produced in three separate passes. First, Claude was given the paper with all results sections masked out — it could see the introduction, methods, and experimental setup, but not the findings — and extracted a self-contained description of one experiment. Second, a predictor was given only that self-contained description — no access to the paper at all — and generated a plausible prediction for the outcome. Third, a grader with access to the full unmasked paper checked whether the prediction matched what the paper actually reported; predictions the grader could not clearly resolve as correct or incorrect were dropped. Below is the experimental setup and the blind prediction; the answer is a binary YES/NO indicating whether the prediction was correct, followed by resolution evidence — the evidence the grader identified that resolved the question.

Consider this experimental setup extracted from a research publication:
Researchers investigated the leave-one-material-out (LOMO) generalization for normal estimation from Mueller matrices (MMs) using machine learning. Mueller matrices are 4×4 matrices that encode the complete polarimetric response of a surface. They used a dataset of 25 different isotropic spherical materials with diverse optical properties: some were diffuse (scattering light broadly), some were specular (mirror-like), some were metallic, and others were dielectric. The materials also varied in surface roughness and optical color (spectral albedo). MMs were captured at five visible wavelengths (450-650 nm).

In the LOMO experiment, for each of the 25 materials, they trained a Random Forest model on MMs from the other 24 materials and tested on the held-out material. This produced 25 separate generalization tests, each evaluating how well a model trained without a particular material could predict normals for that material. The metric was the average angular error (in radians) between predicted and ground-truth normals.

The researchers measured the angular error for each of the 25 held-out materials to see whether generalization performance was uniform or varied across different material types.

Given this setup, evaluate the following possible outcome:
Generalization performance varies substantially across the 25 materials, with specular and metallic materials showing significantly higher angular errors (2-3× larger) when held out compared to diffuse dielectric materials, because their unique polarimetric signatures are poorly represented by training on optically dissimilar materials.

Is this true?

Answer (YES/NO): NO